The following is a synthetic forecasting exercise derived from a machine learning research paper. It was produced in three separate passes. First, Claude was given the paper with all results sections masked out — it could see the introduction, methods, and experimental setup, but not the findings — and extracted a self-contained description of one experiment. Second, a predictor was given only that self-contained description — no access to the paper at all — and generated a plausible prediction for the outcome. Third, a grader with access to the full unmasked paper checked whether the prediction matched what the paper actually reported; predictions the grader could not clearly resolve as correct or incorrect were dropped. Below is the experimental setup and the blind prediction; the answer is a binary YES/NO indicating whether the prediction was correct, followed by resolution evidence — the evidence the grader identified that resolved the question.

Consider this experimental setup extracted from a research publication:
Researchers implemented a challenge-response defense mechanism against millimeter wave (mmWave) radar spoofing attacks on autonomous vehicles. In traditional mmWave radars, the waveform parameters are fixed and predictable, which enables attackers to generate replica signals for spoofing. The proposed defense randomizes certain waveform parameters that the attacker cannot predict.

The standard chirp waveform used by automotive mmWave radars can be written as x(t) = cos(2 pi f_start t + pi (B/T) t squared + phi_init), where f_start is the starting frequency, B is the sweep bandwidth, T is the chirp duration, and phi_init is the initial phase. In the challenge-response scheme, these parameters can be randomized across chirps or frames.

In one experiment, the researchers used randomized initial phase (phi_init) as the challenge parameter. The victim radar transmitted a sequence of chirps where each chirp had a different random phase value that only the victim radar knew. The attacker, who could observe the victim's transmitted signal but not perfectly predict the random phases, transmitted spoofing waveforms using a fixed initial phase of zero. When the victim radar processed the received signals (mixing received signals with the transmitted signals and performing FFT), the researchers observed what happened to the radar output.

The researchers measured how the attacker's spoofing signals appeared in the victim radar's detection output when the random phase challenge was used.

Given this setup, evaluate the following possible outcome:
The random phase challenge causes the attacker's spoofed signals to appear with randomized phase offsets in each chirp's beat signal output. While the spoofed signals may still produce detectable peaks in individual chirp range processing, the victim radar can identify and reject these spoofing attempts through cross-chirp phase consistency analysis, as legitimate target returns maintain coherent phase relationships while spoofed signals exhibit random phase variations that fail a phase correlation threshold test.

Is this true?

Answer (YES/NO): NO